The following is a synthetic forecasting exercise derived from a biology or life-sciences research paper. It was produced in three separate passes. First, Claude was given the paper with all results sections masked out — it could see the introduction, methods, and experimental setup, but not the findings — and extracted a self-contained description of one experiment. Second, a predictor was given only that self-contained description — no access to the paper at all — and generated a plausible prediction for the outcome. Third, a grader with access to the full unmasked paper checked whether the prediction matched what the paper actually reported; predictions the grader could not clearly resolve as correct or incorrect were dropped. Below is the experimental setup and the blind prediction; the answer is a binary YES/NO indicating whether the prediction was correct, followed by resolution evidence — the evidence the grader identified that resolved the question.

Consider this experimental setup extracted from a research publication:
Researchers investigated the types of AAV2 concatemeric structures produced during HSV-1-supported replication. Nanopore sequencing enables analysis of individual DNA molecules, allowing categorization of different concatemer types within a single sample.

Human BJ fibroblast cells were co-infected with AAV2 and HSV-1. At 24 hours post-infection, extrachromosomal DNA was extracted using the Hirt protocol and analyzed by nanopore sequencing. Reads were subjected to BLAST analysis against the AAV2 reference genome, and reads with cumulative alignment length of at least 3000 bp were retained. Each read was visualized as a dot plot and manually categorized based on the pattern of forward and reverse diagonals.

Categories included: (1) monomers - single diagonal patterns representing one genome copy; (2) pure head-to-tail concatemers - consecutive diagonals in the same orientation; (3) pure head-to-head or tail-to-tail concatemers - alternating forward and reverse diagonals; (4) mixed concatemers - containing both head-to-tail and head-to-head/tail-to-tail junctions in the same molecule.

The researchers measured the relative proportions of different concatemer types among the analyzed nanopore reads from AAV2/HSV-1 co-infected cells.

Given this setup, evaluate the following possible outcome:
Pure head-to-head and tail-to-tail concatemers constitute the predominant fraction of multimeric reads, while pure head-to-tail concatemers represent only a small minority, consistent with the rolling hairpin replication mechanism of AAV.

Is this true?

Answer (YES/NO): NO